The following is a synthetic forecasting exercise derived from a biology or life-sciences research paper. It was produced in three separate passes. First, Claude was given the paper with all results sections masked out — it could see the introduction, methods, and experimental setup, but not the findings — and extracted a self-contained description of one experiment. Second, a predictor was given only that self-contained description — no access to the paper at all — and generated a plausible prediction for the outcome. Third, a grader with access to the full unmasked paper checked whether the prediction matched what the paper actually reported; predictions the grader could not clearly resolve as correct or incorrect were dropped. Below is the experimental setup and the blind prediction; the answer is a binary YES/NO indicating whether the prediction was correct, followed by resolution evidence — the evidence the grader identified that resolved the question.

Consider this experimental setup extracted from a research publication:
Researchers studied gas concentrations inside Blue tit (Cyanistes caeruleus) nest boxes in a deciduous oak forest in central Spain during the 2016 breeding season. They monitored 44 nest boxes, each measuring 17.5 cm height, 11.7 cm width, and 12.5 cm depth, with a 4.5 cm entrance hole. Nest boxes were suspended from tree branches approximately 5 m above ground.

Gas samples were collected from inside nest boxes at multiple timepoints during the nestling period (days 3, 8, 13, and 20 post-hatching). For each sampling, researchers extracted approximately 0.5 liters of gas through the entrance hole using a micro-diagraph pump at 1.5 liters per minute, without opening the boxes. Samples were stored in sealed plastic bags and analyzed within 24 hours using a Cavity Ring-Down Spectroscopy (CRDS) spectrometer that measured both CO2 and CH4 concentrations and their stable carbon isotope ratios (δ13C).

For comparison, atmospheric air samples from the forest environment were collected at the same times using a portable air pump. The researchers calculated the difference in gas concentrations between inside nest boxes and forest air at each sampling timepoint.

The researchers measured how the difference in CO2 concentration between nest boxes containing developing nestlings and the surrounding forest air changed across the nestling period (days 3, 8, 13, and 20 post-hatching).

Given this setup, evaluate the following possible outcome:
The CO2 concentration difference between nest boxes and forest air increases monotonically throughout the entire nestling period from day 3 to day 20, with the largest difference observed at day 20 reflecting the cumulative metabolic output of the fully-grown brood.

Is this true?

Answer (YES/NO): NO